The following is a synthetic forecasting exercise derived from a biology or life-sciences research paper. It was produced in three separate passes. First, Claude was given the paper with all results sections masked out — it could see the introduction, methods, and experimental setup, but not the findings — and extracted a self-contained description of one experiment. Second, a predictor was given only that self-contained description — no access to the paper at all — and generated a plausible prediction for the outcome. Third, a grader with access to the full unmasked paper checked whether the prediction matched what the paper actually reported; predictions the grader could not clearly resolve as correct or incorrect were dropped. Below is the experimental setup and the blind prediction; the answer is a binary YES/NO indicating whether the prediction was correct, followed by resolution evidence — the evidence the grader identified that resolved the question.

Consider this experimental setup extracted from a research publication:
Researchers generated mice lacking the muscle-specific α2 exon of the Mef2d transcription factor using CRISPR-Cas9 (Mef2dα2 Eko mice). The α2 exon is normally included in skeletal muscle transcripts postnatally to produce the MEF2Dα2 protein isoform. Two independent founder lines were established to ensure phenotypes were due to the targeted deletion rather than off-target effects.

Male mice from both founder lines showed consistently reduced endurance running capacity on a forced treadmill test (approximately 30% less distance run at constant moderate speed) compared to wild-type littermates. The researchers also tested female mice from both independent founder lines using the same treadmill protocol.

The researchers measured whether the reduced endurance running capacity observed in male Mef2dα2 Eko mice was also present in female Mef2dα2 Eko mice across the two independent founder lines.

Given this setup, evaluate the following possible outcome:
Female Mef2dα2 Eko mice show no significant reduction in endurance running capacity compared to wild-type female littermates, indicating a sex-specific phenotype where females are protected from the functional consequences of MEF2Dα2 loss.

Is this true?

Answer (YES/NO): NO